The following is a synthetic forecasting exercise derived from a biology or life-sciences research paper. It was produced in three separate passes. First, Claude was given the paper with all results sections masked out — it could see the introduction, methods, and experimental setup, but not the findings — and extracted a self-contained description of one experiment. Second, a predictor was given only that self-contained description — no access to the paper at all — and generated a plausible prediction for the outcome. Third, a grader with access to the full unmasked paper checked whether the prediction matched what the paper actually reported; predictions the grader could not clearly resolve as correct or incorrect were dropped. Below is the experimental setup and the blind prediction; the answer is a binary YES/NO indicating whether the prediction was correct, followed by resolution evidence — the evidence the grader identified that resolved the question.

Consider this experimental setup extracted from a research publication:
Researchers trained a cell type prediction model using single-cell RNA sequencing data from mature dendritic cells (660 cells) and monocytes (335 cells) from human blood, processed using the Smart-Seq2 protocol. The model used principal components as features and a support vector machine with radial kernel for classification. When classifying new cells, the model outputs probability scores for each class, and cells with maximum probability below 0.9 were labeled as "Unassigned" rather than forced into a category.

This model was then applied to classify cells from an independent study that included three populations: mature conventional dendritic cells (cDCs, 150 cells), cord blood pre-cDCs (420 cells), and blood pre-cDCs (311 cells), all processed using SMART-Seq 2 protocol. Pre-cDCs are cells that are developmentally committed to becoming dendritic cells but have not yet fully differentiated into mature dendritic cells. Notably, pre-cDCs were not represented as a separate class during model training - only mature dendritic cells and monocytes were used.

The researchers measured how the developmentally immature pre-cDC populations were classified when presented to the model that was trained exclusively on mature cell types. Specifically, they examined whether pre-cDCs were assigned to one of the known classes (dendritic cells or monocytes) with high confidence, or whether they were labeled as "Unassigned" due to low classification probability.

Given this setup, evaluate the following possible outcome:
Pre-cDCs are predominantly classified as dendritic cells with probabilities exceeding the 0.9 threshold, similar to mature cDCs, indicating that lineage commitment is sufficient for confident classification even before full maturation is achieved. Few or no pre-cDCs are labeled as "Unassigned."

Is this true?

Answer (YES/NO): NO